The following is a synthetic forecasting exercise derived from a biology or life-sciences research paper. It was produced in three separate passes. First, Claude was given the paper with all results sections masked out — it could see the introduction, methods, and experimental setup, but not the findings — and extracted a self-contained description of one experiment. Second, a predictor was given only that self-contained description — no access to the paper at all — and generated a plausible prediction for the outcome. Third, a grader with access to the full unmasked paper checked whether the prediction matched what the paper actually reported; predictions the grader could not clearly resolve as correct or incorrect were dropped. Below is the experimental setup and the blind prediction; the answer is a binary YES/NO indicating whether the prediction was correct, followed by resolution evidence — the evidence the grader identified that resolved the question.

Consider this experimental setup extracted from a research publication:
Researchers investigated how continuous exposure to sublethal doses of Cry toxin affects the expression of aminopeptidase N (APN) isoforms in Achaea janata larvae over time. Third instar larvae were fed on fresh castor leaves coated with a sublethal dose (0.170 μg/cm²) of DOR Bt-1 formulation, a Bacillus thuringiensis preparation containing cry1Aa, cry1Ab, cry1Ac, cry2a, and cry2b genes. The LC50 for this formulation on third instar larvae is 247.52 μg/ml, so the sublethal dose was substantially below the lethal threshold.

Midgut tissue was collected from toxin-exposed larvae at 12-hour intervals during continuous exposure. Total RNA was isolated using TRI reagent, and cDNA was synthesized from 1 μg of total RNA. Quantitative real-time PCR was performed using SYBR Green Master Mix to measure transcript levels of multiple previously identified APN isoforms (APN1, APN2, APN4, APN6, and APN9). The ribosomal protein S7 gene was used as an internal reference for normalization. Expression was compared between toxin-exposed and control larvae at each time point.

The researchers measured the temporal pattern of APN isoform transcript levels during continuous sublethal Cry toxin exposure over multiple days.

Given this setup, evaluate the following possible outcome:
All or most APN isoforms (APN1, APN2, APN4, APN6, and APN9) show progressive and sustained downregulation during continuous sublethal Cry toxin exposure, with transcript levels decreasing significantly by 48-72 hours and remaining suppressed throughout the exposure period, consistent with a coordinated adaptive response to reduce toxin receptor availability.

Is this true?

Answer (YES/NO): YES